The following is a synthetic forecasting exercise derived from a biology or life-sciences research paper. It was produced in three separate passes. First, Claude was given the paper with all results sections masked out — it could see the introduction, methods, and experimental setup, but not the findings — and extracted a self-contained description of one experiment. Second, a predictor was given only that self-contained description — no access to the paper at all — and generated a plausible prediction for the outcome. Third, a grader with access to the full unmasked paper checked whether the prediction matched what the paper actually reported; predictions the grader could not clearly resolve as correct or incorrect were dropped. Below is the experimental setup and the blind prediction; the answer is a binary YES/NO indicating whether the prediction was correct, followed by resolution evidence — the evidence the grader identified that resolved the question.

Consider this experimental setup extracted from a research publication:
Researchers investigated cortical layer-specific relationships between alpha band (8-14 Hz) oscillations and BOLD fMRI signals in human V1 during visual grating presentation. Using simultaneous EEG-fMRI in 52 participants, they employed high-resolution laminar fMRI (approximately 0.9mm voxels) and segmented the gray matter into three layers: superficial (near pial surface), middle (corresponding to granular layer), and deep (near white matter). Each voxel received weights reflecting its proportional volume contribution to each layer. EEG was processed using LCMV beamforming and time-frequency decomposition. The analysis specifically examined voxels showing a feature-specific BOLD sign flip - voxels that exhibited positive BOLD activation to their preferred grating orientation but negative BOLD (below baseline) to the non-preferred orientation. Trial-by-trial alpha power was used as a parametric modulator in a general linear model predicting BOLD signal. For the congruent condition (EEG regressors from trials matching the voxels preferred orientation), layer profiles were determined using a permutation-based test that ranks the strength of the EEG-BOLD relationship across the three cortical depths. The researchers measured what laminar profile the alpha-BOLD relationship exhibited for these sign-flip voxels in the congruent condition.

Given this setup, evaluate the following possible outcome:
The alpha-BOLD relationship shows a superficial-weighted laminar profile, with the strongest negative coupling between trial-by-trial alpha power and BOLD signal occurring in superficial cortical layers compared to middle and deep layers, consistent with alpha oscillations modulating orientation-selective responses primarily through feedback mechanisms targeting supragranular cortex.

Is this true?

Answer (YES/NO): NO